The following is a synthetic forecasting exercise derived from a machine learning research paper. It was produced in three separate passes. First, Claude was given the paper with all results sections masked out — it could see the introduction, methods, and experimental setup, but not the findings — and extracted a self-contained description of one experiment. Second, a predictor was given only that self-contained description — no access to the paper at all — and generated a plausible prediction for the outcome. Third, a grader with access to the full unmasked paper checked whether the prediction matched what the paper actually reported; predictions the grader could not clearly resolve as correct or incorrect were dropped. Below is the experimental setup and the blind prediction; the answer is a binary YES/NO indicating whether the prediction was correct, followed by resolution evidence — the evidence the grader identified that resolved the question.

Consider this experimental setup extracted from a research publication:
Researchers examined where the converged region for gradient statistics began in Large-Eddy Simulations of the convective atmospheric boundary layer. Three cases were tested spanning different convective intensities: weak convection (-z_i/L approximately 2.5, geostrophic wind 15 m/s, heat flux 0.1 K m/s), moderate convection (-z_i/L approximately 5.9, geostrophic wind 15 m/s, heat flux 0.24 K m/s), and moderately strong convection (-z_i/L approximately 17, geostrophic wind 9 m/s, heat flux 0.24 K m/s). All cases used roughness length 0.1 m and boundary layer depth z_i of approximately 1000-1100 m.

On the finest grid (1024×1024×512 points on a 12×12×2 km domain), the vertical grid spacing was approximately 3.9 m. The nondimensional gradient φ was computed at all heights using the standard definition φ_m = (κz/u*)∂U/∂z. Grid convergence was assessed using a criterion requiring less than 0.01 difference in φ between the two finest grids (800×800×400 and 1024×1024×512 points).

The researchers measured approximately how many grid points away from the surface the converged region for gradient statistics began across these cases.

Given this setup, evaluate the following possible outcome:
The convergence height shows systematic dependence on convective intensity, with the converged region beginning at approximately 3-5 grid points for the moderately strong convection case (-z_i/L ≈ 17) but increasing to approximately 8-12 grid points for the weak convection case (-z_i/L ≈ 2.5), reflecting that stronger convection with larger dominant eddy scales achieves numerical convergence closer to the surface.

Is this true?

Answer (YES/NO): NO